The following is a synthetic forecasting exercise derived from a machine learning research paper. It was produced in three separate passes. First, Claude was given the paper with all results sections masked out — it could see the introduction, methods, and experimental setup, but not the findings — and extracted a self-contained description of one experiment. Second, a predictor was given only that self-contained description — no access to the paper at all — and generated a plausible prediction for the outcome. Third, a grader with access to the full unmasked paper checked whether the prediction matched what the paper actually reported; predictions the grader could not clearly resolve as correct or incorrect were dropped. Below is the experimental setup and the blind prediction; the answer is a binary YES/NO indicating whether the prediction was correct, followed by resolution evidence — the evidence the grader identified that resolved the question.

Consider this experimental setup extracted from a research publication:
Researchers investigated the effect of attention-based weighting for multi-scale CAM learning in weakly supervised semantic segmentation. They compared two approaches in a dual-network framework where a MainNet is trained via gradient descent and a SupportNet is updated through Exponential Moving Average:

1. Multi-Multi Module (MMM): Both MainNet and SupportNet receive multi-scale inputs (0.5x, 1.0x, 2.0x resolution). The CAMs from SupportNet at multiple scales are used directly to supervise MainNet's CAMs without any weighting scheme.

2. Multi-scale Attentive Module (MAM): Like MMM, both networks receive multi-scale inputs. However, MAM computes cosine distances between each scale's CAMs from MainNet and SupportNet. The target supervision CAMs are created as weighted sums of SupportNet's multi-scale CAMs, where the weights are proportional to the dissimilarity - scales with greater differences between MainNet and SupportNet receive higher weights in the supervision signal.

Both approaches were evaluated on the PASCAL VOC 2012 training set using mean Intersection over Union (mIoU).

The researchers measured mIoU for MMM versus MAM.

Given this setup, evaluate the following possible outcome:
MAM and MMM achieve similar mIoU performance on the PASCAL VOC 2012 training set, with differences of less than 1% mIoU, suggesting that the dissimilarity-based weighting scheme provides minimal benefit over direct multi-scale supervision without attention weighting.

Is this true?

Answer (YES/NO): NO